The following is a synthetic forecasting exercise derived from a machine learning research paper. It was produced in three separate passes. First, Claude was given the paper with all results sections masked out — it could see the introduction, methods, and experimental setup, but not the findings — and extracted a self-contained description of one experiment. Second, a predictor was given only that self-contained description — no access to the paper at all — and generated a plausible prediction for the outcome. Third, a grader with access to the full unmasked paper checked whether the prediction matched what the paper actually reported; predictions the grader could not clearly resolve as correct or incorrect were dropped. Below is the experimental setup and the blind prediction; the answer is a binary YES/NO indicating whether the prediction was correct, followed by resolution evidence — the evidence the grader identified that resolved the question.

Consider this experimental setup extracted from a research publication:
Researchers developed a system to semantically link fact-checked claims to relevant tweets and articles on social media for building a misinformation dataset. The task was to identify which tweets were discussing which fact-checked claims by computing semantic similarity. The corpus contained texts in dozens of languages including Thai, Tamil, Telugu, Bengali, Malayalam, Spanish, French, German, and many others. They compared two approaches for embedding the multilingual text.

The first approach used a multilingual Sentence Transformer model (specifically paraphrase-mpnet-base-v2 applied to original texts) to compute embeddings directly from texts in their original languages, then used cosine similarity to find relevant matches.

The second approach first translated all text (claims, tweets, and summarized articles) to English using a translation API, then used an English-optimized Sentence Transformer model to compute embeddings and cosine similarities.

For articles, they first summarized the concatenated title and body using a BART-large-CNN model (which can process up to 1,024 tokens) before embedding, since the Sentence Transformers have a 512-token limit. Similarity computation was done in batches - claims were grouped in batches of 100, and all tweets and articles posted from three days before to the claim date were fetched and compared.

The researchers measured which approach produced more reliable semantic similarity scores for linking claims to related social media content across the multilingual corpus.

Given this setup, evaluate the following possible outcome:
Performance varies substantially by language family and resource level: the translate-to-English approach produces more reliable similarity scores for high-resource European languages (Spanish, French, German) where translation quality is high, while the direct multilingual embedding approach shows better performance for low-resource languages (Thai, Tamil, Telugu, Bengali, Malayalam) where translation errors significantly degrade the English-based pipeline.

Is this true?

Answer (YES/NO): NO